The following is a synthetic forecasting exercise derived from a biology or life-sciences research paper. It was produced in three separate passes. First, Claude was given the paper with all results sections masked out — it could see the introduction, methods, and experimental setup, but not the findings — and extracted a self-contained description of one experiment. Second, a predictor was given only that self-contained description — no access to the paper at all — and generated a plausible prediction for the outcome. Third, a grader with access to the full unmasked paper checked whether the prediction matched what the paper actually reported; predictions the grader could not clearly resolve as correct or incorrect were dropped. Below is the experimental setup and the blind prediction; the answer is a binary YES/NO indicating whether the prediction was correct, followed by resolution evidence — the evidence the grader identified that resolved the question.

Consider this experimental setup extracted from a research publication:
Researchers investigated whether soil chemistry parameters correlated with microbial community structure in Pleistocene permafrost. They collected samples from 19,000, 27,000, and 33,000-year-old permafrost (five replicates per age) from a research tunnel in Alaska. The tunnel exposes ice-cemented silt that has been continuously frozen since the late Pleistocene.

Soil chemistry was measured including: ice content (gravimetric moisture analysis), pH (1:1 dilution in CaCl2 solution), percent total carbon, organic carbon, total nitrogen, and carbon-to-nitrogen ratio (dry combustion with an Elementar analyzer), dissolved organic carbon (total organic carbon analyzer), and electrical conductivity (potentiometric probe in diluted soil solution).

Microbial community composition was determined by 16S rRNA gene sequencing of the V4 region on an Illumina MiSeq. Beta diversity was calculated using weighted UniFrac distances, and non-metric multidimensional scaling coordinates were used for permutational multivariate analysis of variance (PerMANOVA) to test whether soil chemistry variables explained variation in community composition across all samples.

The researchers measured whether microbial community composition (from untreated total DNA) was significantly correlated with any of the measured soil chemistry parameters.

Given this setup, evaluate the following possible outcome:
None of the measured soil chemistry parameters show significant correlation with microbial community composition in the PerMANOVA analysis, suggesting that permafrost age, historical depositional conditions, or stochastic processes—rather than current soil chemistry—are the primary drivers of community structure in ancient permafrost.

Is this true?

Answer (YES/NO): NO